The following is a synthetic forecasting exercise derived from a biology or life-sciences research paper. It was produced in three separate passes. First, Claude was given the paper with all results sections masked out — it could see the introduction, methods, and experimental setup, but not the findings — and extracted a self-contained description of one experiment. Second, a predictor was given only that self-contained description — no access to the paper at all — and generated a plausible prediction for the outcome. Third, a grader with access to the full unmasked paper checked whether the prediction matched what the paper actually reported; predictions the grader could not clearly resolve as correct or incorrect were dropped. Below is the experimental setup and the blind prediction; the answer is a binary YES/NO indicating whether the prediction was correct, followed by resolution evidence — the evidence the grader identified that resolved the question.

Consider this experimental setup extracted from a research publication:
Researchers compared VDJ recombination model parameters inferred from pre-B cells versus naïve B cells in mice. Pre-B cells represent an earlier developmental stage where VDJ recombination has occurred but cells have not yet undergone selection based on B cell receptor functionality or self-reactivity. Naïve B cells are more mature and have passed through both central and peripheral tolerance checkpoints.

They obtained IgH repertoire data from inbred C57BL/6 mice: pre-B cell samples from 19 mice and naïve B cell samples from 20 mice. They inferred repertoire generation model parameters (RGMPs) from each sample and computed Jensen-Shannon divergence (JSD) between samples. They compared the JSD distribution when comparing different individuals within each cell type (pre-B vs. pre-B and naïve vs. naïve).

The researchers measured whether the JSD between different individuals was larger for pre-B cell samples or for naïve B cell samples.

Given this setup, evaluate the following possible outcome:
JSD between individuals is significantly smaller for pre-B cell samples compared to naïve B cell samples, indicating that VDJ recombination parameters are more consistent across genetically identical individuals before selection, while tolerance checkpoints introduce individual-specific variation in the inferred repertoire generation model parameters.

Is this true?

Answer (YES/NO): NO